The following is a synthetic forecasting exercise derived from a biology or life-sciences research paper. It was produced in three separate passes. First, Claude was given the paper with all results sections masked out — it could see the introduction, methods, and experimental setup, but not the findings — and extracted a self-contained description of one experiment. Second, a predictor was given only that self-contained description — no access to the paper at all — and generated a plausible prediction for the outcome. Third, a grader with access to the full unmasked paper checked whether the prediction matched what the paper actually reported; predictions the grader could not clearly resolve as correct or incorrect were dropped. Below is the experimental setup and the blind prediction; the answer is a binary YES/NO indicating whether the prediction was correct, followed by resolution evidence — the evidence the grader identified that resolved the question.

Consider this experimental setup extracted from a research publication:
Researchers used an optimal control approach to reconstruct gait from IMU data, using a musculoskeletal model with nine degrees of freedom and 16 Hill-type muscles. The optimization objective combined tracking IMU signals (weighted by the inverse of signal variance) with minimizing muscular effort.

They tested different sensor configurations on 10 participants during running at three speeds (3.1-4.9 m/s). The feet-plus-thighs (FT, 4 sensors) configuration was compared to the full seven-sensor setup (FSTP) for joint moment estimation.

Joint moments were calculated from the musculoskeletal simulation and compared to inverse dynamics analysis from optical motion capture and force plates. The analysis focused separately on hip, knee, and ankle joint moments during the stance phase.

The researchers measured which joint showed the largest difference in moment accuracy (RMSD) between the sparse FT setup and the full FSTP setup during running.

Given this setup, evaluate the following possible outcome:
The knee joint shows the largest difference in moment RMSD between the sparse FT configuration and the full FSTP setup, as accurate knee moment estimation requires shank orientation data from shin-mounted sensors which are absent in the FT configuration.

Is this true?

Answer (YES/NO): NO